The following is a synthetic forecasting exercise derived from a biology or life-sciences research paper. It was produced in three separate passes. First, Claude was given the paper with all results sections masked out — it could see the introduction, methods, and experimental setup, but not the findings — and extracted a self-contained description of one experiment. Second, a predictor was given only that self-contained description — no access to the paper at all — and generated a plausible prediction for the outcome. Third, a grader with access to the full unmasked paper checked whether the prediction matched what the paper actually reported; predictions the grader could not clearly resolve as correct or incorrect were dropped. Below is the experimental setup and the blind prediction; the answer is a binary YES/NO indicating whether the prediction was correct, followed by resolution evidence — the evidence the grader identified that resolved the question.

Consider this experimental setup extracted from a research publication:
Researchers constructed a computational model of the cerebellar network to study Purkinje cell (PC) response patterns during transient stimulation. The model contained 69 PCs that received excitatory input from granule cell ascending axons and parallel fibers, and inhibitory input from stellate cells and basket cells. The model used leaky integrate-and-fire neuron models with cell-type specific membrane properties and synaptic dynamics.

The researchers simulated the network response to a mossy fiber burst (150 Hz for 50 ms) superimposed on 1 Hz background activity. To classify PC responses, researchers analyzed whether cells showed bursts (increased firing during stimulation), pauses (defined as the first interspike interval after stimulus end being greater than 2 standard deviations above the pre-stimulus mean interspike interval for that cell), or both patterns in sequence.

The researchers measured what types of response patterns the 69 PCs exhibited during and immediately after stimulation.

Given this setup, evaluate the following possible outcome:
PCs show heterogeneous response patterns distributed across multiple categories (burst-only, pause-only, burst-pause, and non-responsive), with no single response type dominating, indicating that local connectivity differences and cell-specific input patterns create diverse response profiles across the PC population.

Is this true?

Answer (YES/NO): YES